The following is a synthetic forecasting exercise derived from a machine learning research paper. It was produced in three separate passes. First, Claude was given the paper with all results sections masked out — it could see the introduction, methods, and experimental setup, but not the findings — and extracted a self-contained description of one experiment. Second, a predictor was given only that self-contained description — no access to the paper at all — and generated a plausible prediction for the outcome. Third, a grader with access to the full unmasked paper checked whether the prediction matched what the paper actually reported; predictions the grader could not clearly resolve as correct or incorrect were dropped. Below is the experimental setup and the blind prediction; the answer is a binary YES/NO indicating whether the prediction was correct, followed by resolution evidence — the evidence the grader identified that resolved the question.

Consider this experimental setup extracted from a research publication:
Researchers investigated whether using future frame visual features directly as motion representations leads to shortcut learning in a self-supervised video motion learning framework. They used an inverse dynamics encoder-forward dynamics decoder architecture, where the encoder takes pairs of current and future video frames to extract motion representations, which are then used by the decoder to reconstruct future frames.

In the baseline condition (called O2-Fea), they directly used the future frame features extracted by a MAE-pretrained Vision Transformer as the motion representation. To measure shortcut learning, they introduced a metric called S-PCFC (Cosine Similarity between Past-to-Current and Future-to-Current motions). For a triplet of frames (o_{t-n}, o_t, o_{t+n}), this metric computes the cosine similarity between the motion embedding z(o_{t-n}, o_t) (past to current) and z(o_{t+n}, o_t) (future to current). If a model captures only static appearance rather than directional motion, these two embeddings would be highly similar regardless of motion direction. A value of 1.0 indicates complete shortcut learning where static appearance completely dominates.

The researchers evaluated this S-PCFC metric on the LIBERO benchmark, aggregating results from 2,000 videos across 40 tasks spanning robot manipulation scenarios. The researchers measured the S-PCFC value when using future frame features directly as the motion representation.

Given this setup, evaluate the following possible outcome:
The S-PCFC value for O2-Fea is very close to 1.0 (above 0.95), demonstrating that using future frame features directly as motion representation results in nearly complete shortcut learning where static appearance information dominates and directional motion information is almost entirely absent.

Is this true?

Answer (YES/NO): YES